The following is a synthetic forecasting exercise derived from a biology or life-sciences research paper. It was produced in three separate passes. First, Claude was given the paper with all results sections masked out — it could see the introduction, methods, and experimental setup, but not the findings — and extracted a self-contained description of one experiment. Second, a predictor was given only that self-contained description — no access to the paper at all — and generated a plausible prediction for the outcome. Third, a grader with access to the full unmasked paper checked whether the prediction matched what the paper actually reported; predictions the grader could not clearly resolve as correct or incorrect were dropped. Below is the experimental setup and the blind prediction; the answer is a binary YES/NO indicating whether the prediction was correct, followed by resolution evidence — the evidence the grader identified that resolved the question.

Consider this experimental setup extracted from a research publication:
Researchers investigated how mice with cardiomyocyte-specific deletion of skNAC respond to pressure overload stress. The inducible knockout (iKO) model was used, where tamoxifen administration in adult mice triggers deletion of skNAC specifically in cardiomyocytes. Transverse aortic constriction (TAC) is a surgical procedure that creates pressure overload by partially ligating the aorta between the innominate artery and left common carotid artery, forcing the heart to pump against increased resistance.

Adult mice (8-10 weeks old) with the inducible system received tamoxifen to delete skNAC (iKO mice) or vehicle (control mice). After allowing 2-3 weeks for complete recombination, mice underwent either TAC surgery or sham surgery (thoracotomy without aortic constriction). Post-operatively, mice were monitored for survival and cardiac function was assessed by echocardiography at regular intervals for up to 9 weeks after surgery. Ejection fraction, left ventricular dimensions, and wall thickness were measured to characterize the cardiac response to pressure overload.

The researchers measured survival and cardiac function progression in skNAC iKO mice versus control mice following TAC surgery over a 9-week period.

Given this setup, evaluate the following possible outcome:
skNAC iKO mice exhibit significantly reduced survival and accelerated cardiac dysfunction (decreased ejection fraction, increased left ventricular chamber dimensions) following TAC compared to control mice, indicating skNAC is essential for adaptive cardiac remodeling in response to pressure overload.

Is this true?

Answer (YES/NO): YES